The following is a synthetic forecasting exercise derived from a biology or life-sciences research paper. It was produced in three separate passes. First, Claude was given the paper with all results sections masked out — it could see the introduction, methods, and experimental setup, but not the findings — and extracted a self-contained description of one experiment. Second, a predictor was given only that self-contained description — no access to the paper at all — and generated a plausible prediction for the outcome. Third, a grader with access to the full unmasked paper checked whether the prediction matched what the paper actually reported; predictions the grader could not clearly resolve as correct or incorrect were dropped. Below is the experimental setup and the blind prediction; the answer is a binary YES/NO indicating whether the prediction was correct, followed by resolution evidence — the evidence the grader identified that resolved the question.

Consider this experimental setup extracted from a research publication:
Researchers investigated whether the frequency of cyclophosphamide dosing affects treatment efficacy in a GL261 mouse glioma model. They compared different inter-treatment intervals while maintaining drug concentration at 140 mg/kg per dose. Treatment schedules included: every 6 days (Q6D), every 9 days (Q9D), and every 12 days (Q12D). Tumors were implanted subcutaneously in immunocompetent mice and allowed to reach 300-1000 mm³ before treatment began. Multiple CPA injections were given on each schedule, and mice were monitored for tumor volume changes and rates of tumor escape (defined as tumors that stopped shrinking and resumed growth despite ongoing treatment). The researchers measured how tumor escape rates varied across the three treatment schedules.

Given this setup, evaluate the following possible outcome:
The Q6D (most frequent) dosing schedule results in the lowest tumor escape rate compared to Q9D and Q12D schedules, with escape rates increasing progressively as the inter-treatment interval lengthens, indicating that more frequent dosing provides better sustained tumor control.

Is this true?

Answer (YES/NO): YES